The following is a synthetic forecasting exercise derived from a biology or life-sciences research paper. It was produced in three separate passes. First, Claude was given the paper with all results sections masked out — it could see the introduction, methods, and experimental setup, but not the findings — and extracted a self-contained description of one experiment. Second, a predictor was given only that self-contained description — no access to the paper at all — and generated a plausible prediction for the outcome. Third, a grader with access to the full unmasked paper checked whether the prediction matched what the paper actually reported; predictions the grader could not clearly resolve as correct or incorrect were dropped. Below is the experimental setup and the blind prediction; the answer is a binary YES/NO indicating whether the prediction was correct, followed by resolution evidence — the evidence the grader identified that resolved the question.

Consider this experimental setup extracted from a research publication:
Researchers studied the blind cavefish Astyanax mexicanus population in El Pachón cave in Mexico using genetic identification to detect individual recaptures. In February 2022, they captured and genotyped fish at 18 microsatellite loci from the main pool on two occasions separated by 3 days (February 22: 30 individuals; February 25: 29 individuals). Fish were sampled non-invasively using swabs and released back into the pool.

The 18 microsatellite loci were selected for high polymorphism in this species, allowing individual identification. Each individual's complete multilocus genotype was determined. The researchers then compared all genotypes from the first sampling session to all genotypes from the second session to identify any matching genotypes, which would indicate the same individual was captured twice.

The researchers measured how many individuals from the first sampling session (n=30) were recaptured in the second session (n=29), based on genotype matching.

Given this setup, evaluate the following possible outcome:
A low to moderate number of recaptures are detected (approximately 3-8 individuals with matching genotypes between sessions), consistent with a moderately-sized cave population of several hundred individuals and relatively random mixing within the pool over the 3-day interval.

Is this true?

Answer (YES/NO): YES